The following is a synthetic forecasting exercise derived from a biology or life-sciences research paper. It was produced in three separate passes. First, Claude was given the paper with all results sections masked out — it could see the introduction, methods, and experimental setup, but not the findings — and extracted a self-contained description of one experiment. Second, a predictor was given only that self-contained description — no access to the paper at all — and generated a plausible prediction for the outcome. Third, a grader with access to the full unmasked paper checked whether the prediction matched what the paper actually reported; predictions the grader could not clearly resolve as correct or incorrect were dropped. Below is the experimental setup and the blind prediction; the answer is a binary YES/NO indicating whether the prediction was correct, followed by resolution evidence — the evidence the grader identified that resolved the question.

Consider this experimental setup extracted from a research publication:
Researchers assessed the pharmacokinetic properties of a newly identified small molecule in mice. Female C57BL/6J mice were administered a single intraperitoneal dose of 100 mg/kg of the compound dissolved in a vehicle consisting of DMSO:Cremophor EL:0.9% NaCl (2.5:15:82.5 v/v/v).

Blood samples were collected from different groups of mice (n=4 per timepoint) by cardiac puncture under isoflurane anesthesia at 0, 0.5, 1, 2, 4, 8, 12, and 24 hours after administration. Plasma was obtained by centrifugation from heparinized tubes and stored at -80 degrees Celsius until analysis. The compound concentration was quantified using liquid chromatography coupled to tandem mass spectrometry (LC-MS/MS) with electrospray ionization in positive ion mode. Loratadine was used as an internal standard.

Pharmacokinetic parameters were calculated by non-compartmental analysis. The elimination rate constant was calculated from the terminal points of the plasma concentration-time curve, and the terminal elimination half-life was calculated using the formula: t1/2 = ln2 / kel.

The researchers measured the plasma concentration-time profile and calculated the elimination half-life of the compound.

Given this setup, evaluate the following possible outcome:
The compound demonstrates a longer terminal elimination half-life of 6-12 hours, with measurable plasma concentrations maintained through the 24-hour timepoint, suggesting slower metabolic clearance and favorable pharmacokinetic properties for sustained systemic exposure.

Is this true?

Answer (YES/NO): YES